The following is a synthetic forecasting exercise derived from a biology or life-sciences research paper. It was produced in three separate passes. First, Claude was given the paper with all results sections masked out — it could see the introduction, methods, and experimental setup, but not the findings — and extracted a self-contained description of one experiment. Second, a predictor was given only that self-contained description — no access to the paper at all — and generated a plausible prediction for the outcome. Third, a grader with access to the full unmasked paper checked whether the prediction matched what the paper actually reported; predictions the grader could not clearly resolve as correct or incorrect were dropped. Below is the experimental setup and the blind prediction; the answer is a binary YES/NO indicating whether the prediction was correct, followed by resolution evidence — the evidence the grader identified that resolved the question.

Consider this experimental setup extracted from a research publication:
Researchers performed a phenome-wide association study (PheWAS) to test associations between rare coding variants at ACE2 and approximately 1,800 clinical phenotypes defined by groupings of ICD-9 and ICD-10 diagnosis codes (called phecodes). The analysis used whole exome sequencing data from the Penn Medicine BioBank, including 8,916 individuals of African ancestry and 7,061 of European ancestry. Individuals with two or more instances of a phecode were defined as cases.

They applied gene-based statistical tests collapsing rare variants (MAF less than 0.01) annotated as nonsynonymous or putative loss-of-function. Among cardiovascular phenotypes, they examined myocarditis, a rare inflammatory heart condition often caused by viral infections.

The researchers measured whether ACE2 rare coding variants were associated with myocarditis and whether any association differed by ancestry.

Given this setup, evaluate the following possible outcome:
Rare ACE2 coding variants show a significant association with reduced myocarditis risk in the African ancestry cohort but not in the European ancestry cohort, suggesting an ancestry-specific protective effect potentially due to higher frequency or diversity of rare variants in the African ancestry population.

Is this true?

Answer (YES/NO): NO